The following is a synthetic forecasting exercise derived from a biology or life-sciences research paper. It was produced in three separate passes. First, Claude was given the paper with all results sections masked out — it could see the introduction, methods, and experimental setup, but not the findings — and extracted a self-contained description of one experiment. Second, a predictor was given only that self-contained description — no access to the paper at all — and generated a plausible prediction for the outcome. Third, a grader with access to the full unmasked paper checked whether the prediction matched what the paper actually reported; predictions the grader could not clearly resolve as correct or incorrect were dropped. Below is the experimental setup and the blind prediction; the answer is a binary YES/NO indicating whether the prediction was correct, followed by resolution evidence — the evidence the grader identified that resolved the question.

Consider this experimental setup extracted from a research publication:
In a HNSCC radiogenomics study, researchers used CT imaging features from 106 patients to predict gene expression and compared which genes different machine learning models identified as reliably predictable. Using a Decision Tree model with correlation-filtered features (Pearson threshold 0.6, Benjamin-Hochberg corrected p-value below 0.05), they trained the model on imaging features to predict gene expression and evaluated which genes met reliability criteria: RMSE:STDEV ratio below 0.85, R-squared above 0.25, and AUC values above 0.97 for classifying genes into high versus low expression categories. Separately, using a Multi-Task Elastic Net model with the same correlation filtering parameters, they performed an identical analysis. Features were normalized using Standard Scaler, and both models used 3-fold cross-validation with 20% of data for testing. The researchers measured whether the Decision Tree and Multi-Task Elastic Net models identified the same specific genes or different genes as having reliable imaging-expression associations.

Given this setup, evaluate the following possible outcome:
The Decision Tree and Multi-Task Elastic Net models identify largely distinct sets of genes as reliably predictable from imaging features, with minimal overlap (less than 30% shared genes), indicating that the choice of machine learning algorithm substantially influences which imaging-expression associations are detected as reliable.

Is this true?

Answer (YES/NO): YES